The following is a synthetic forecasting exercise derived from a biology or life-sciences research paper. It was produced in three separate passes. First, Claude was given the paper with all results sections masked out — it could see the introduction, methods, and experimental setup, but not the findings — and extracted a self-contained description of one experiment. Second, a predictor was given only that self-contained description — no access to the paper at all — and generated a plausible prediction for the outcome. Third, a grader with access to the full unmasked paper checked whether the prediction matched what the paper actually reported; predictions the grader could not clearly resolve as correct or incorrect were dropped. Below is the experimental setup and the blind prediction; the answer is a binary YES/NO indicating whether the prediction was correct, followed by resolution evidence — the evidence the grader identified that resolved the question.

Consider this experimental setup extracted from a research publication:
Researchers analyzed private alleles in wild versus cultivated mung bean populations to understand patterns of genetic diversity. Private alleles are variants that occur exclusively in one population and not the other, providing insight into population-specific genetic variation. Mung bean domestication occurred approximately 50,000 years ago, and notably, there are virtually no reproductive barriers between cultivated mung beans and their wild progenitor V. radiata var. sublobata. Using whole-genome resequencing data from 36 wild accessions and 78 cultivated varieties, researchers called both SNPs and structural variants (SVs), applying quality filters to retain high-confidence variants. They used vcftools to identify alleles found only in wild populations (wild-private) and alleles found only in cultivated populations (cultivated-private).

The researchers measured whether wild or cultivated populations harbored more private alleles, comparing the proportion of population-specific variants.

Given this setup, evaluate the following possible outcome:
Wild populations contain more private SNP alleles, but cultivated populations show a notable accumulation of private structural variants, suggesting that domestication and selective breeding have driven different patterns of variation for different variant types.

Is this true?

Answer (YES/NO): NO